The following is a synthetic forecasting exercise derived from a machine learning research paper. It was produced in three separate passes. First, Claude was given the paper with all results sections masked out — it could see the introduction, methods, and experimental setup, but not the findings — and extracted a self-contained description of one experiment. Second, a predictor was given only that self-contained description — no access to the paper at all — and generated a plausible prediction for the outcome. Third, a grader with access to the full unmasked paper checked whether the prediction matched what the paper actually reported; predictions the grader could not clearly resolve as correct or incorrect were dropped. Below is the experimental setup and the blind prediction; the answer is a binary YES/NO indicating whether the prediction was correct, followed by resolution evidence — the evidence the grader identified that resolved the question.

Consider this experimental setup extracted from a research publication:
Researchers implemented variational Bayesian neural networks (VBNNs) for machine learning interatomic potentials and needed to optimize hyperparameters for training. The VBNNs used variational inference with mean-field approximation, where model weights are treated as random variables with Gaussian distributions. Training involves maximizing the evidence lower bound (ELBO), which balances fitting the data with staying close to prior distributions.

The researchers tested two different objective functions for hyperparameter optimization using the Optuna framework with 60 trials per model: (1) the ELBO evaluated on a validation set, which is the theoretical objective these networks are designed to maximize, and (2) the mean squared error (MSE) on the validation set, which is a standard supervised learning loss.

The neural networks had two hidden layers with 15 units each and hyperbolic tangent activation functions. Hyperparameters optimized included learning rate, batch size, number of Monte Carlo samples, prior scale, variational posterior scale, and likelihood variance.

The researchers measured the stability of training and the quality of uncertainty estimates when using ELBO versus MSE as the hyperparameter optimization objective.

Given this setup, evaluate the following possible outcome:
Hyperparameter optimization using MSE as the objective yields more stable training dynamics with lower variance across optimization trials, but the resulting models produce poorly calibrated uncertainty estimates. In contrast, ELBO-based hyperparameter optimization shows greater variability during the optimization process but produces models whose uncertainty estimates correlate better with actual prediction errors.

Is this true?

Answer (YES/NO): NO